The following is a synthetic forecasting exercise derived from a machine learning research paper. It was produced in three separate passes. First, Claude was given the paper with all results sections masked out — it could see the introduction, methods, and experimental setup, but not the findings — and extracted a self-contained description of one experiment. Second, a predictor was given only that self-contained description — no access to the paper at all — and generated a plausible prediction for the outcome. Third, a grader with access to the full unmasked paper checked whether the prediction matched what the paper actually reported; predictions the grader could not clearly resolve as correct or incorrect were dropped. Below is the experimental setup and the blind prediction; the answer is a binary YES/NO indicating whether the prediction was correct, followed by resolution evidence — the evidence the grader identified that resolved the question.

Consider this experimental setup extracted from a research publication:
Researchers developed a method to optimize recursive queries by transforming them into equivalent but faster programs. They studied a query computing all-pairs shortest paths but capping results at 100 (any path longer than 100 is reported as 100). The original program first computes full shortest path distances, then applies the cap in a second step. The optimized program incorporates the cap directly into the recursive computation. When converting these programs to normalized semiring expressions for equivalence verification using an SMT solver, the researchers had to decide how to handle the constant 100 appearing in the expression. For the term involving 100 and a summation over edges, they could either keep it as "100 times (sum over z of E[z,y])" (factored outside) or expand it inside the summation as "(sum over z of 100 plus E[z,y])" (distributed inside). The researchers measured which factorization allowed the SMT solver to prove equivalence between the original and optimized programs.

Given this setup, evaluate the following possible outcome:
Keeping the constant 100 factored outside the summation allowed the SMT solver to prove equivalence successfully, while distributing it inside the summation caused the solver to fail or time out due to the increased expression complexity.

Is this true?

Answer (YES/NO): YES